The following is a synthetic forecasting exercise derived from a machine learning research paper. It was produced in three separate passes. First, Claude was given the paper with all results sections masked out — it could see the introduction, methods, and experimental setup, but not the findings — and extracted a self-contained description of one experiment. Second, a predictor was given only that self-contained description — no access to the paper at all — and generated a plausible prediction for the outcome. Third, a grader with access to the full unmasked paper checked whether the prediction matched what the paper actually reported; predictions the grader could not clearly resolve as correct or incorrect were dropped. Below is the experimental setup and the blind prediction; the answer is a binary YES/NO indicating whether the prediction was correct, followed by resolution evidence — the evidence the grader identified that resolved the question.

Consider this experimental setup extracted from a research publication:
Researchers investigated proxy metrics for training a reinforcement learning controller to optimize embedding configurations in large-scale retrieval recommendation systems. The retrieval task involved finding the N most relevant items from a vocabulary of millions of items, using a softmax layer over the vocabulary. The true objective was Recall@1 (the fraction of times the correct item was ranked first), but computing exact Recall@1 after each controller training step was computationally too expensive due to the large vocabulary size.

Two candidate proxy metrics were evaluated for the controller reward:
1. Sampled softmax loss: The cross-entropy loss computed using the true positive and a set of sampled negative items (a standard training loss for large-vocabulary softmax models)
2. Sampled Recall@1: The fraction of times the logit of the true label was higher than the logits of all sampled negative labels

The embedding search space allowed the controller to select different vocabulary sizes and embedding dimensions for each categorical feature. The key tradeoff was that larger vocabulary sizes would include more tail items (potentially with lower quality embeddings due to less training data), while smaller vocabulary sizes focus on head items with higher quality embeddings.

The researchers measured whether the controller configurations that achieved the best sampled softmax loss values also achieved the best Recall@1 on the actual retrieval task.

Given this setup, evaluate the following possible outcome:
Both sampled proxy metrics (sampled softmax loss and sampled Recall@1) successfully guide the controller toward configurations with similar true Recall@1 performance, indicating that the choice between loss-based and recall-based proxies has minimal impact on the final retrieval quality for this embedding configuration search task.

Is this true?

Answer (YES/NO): NO